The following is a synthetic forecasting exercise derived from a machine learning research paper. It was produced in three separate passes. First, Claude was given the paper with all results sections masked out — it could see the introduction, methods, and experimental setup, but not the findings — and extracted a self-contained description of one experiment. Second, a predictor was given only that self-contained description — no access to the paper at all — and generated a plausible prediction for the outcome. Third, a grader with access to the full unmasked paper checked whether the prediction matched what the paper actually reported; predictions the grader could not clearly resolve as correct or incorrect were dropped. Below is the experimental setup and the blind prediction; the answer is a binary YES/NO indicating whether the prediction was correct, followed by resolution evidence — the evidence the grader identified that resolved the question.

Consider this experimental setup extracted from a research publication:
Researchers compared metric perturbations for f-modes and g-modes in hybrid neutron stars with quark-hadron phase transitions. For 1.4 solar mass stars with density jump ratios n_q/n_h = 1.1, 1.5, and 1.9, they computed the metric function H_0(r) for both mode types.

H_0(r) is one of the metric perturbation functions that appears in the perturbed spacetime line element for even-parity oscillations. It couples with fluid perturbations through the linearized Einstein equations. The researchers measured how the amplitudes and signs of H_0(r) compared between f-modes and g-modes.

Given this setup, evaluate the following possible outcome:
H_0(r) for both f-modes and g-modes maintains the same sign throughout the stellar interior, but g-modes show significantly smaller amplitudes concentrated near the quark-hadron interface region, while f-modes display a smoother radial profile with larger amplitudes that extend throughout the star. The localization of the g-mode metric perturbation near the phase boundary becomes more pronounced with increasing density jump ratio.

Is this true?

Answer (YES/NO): NO